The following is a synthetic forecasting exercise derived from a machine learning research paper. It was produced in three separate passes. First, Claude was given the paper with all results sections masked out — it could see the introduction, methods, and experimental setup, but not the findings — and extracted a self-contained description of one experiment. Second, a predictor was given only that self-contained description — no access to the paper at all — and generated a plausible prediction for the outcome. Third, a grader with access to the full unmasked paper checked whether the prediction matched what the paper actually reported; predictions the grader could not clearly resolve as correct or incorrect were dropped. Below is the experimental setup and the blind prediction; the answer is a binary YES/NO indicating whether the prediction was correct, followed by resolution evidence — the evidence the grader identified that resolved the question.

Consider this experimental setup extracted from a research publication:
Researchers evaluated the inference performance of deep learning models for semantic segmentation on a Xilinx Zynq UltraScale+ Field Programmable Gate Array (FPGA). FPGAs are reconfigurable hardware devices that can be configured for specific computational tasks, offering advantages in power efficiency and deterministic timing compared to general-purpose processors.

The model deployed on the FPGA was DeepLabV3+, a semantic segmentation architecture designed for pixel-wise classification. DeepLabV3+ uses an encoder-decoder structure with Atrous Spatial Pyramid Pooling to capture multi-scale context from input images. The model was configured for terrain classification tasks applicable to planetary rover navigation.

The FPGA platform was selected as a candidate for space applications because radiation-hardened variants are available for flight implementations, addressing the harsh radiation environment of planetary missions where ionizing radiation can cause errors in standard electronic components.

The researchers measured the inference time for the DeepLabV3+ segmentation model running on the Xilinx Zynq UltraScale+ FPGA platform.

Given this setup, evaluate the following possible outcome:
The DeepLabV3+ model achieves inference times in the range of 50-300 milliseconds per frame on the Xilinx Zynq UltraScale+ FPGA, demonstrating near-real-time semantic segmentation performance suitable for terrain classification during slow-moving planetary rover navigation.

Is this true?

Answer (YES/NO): NO